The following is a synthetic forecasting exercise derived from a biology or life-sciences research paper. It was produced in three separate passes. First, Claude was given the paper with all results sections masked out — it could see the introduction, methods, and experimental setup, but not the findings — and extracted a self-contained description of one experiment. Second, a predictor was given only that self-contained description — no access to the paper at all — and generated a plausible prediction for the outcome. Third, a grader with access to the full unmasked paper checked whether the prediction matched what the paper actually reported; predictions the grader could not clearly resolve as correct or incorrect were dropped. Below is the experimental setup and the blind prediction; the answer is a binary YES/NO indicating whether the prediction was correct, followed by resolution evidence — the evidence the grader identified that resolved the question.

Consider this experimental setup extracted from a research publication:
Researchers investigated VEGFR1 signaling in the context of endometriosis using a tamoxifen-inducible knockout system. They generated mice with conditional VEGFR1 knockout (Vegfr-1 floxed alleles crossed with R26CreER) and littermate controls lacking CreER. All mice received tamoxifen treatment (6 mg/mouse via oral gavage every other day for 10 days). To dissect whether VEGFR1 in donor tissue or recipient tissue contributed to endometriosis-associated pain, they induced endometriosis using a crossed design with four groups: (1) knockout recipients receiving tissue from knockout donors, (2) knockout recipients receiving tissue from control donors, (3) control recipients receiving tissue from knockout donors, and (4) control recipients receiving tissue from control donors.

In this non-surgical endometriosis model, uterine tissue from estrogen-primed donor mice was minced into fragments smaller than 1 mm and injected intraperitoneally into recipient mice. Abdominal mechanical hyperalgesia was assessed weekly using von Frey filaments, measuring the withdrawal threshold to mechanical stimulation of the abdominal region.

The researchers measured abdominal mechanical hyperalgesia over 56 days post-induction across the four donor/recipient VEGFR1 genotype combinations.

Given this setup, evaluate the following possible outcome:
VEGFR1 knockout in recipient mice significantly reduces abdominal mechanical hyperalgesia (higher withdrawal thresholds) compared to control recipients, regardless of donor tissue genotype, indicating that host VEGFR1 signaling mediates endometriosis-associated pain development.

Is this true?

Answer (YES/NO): NO